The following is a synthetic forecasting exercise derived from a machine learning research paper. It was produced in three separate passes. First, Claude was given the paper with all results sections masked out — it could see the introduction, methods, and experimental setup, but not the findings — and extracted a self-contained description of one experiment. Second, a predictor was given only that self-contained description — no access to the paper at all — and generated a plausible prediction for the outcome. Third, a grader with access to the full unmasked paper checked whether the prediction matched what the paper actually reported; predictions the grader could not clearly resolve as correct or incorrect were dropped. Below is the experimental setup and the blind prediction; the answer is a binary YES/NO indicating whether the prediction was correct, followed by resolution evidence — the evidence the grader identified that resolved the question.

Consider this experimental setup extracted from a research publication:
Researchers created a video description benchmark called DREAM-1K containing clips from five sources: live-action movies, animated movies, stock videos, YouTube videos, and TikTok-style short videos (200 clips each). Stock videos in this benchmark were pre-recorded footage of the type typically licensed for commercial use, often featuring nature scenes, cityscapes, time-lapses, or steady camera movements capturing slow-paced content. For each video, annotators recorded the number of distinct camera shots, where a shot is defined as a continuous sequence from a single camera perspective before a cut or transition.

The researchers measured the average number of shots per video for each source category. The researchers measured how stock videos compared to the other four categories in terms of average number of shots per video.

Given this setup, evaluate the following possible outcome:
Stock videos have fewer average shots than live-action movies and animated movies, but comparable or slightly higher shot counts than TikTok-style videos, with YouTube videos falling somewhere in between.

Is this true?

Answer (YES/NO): NO